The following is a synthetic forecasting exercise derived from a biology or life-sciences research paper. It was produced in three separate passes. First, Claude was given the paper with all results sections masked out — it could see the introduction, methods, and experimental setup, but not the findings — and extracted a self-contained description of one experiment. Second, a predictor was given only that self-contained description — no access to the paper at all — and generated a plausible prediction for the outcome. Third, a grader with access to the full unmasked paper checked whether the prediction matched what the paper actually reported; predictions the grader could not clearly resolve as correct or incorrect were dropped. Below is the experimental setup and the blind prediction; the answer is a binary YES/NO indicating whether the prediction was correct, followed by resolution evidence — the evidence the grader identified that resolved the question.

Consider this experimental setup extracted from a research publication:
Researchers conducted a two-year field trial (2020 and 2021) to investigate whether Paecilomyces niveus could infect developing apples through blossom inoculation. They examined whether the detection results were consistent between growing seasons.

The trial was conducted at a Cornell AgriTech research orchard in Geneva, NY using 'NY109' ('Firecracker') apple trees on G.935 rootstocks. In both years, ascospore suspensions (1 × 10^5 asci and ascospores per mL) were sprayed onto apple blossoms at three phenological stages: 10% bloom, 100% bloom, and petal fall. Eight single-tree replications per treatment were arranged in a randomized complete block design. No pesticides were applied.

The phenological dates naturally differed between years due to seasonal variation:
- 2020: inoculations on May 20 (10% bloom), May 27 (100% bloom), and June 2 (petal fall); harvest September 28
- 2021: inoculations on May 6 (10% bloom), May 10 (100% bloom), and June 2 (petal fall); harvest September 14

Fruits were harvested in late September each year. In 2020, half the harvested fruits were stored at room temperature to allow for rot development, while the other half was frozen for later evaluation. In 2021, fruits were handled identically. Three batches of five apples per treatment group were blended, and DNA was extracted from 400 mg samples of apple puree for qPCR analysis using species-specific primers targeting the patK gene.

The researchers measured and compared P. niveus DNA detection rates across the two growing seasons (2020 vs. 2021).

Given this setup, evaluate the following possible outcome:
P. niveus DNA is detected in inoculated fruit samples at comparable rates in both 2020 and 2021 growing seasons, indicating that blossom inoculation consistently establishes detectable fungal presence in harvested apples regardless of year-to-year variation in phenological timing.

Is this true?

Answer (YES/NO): NO